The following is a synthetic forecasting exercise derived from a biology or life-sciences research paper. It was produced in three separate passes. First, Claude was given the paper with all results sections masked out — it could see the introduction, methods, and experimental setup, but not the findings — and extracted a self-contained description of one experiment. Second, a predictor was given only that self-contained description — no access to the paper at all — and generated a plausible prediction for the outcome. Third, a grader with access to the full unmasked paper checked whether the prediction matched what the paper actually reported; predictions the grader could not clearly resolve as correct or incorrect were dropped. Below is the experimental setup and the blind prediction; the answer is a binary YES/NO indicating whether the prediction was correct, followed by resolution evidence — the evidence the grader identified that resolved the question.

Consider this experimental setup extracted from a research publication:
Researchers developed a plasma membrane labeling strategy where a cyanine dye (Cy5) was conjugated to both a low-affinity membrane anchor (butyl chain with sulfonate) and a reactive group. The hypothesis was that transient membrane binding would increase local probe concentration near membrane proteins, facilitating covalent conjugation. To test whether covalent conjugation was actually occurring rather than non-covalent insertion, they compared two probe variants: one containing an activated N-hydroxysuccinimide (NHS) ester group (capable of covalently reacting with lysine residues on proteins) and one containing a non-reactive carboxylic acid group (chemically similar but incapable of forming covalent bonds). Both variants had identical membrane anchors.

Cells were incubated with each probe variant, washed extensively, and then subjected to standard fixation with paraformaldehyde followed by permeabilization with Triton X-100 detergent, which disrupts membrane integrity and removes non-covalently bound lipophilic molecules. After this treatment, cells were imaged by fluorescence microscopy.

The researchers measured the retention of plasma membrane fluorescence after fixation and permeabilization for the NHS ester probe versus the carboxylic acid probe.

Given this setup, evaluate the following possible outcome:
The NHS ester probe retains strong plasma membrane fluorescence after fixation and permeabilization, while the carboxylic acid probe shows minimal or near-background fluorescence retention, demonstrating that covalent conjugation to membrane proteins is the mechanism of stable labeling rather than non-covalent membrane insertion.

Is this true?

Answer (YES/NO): YES